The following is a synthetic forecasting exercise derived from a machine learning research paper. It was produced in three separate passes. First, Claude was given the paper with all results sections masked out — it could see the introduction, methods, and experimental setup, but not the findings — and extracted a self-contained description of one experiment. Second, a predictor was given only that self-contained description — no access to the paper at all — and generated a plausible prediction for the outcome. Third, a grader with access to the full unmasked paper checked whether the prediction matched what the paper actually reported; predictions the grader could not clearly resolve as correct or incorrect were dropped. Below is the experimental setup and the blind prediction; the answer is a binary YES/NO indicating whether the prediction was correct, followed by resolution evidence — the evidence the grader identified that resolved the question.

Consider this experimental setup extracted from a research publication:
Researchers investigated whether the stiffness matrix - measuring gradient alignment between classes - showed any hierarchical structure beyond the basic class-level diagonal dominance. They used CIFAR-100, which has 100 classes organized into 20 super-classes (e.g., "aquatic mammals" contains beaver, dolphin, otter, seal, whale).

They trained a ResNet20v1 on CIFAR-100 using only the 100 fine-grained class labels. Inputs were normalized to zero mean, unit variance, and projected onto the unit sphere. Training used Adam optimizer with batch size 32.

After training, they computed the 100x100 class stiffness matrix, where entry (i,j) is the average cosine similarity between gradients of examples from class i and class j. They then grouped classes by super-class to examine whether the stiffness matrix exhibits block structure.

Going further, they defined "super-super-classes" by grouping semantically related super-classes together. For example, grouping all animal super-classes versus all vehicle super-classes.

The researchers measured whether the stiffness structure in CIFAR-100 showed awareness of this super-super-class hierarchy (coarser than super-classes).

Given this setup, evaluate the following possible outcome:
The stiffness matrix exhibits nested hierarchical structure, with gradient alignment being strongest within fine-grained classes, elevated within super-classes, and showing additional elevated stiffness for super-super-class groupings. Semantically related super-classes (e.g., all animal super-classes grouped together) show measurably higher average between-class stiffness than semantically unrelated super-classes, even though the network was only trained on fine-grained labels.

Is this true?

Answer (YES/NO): YES